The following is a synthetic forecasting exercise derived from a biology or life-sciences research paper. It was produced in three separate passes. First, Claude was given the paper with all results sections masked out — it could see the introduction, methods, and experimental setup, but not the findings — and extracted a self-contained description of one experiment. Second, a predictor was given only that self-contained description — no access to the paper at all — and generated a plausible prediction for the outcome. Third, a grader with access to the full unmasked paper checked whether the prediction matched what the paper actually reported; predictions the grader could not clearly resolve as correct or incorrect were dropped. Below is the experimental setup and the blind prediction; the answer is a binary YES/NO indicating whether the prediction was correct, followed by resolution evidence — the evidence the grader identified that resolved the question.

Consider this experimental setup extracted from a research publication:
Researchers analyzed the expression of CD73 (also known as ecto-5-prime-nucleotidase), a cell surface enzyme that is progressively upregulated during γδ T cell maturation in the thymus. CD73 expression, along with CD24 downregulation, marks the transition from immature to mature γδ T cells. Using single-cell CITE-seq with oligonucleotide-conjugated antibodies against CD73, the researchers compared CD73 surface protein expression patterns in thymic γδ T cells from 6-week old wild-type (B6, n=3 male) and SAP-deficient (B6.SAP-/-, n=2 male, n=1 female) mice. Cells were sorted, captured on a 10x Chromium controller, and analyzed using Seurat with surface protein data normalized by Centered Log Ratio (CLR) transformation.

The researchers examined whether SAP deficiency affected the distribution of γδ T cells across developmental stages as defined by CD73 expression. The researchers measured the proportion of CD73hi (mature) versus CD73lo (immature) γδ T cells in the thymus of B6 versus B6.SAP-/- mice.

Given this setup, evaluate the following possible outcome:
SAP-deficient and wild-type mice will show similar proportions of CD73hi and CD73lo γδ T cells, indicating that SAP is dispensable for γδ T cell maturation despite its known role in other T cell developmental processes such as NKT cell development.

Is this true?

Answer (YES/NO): NO